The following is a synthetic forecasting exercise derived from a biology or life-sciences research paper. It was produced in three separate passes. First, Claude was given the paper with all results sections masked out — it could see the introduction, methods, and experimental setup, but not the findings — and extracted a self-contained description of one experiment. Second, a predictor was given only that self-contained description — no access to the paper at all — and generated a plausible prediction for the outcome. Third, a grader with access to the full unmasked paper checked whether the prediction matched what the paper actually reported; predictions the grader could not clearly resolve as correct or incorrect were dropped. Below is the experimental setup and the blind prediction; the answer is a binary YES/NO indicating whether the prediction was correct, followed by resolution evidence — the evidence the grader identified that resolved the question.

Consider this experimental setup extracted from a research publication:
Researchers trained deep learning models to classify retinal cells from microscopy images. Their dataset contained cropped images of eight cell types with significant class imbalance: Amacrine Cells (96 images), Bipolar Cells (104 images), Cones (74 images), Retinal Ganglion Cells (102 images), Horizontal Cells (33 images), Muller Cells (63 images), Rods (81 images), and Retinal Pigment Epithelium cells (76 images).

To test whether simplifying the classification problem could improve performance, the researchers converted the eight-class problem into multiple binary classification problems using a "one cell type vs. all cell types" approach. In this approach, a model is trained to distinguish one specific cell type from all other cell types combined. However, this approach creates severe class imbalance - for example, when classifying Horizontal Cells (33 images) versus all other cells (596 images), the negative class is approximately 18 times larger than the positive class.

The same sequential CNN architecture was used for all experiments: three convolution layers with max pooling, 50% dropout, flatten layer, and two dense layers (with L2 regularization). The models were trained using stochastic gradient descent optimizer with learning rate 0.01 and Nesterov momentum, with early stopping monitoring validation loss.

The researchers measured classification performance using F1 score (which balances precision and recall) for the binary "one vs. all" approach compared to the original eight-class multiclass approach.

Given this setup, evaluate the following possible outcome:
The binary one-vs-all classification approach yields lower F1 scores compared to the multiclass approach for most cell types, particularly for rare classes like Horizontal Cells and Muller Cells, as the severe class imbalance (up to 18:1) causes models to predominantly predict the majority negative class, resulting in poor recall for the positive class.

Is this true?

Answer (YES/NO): NO